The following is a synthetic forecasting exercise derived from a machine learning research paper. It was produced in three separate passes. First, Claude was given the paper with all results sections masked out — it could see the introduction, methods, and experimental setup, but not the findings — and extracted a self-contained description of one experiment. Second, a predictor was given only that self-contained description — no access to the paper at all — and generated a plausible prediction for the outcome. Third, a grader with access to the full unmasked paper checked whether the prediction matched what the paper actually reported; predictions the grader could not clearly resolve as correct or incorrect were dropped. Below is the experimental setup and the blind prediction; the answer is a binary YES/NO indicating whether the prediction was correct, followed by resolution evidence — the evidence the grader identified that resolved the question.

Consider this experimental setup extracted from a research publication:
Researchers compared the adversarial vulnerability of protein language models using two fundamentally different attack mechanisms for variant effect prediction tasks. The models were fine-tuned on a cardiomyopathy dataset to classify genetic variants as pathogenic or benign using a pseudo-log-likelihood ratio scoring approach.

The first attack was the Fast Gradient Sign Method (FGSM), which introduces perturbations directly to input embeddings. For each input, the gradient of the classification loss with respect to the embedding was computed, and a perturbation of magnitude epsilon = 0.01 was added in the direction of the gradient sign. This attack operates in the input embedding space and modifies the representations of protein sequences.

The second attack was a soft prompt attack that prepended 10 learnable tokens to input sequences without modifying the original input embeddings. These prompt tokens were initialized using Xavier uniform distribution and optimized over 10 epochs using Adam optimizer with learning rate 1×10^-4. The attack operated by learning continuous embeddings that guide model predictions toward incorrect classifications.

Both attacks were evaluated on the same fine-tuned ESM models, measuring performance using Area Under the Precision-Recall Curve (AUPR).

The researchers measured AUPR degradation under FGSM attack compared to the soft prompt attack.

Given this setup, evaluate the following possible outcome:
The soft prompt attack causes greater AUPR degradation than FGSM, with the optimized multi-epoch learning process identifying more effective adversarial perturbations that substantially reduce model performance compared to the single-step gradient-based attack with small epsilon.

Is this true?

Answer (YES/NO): YES